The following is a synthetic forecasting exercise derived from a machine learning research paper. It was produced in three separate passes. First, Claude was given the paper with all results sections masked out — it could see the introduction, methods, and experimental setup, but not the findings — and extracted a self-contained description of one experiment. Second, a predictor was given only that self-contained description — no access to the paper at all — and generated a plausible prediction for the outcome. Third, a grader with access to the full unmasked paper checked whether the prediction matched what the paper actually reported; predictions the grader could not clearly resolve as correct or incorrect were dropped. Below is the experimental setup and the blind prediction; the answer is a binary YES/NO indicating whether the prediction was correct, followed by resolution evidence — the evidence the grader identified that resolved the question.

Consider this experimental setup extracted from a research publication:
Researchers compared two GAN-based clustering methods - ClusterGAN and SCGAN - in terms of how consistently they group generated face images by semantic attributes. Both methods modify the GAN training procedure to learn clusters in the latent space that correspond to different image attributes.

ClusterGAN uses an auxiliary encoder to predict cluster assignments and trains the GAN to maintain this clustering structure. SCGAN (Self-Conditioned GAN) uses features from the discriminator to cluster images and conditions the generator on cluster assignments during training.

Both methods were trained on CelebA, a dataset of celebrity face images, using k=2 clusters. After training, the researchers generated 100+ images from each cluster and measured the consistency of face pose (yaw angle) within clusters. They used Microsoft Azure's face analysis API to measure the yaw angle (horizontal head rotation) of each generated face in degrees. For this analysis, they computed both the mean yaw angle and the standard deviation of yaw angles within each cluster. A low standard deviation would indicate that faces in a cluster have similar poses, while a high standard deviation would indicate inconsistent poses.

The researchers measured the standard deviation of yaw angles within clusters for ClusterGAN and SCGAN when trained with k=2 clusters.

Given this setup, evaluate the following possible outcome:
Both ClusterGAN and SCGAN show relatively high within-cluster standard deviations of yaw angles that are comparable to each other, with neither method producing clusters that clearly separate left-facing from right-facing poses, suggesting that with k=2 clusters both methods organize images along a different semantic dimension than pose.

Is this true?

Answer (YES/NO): YES